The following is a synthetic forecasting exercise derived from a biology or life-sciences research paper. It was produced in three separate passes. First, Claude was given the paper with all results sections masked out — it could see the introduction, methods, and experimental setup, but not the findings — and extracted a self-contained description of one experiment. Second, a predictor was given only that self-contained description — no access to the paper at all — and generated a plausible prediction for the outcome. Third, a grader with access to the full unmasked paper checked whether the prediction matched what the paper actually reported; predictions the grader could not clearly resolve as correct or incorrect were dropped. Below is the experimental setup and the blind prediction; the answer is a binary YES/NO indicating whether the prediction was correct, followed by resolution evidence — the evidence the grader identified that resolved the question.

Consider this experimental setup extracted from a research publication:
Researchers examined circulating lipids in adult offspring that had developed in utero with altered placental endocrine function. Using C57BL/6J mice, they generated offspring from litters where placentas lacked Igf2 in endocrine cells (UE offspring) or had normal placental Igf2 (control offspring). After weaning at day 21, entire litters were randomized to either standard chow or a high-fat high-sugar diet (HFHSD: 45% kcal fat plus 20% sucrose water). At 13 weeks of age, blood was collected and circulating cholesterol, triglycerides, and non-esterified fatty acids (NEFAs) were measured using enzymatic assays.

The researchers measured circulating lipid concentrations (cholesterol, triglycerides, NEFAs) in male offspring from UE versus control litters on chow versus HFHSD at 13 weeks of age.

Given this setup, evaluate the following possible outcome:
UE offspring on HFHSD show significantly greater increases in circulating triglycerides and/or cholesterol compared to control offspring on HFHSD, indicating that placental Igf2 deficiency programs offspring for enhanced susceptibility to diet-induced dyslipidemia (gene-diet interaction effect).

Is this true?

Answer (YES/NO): YES